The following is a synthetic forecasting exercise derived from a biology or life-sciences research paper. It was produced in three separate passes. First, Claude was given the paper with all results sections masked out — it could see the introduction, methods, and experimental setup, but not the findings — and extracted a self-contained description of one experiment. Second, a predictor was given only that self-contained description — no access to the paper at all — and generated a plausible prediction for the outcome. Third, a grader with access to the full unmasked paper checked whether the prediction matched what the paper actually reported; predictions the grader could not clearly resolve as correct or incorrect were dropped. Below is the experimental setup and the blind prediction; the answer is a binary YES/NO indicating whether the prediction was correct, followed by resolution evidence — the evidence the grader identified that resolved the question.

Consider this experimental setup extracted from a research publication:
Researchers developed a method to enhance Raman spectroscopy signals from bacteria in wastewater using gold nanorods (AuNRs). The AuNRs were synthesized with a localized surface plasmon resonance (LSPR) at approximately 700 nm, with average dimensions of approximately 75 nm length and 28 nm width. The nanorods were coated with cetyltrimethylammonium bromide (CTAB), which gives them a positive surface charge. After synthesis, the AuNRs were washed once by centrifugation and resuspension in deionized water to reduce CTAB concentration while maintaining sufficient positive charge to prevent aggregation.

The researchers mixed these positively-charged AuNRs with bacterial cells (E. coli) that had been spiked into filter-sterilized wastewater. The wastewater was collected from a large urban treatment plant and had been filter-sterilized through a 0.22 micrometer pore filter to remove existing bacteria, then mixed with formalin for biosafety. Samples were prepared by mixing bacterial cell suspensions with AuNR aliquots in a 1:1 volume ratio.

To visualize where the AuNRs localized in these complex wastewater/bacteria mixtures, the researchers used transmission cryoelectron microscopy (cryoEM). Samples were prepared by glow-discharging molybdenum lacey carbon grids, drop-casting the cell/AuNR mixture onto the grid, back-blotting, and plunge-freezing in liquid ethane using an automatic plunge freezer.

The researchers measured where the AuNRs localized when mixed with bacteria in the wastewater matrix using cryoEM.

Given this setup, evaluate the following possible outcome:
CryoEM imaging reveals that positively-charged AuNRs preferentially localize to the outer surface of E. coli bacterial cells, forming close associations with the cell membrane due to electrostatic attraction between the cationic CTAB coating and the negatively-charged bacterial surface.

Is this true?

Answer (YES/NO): YES